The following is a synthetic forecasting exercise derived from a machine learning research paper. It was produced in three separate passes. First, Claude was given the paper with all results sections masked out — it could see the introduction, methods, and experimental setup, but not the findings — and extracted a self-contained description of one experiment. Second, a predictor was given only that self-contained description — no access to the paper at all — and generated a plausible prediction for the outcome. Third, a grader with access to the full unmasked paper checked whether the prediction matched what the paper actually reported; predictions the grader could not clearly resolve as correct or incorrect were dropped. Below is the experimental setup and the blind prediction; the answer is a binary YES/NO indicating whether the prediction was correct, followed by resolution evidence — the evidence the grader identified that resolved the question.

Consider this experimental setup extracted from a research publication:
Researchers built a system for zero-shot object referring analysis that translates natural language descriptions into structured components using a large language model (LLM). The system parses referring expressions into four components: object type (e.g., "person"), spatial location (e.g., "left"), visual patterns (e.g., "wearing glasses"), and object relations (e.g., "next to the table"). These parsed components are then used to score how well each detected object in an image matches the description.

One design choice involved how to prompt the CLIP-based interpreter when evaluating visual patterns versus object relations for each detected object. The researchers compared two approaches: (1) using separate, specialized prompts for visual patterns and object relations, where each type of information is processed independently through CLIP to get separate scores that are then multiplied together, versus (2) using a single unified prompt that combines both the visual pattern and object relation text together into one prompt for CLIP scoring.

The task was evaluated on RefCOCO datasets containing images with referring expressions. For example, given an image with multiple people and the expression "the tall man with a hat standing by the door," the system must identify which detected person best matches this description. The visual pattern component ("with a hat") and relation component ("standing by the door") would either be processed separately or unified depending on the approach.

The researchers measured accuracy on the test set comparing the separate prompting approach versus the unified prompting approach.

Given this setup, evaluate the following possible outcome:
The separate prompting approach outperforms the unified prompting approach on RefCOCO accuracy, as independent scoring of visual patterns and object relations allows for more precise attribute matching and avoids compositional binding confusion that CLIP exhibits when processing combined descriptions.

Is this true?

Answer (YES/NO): YES